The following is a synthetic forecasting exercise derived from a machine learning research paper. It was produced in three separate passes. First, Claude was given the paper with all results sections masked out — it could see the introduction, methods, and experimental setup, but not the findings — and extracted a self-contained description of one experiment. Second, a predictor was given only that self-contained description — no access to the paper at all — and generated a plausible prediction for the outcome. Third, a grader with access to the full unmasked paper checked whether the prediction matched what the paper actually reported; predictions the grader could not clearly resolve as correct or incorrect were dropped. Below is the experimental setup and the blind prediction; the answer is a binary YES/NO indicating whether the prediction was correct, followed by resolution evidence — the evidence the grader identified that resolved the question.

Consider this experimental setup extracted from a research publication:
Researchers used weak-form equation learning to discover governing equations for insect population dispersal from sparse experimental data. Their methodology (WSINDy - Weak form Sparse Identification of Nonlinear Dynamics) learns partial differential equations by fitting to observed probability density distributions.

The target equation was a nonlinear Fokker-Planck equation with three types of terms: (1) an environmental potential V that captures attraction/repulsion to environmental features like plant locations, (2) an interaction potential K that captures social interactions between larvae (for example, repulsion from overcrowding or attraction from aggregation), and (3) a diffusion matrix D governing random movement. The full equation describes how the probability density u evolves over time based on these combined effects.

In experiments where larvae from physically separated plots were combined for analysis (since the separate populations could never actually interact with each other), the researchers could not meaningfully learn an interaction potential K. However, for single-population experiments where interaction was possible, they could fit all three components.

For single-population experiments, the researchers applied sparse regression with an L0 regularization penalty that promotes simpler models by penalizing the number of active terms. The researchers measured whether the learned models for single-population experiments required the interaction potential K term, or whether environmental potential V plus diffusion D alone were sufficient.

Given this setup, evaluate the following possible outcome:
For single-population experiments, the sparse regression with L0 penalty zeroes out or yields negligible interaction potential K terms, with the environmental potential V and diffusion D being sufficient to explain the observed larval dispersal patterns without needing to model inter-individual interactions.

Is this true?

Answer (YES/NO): YES